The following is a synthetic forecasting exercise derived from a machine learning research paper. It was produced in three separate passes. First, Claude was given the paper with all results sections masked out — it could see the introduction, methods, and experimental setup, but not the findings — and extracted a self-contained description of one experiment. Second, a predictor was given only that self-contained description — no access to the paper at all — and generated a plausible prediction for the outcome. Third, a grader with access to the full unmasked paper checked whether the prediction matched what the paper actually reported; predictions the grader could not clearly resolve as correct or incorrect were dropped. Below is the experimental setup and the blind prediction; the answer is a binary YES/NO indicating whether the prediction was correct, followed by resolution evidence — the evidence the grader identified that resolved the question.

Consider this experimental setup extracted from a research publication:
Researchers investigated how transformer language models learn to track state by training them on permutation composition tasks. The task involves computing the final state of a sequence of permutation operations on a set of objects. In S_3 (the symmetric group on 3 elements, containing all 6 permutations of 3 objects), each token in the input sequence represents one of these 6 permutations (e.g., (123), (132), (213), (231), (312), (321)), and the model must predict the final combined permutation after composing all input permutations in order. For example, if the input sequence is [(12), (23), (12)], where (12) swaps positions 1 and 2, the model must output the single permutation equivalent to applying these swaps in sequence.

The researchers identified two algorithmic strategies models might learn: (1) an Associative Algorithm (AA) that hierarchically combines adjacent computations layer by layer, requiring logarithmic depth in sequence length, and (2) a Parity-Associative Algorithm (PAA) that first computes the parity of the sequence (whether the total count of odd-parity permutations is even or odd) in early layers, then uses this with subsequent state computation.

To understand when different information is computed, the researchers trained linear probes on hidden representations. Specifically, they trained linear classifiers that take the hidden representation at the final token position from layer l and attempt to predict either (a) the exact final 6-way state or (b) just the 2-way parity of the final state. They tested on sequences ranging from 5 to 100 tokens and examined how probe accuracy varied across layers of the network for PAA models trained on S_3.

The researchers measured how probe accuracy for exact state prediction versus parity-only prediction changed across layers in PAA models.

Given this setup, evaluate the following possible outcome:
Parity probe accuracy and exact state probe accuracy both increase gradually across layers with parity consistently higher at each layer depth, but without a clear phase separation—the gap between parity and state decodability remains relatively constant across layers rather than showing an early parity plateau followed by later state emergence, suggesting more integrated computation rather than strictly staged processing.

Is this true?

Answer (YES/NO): NO